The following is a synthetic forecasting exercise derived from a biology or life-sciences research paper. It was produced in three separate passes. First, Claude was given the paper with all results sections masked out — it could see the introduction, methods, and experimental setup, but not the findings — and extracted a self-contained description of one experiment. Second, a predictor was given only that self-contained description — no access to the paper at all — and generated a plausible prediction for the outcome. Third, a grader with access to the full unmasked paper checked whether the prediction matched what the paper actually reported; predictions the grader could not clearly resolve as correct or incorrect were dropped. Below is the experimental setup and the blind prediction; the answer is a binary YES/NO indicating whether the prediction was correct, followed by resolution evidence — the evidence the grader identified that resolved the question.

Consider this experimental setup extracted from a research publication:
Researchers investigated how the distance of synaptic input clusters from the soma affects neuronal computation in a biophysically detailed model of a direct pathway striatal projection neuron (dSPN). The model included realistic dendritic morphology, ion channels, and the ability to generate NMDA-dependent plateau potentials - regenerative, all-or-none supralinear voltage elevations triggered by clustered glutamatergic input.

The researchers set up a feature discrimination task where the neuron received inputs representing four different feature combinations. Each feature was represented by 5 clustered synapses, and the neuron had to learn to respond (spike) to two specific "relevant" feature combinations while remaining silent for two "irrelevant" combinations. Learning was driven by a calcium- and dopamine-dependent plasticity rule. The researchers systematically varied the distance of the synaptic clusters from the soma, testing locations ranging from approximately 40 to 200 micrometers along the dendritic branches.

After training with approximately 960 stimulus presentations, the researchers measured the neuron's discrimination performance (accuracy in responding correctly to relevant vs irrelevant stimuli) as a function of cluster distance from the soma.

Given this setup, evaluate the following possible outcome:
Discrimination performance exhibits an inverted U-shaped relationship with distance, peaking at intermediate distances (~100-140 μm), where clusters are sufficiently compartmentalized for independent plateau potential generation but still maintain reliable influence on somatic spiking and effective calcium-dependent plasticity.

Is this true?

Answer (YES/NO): YES